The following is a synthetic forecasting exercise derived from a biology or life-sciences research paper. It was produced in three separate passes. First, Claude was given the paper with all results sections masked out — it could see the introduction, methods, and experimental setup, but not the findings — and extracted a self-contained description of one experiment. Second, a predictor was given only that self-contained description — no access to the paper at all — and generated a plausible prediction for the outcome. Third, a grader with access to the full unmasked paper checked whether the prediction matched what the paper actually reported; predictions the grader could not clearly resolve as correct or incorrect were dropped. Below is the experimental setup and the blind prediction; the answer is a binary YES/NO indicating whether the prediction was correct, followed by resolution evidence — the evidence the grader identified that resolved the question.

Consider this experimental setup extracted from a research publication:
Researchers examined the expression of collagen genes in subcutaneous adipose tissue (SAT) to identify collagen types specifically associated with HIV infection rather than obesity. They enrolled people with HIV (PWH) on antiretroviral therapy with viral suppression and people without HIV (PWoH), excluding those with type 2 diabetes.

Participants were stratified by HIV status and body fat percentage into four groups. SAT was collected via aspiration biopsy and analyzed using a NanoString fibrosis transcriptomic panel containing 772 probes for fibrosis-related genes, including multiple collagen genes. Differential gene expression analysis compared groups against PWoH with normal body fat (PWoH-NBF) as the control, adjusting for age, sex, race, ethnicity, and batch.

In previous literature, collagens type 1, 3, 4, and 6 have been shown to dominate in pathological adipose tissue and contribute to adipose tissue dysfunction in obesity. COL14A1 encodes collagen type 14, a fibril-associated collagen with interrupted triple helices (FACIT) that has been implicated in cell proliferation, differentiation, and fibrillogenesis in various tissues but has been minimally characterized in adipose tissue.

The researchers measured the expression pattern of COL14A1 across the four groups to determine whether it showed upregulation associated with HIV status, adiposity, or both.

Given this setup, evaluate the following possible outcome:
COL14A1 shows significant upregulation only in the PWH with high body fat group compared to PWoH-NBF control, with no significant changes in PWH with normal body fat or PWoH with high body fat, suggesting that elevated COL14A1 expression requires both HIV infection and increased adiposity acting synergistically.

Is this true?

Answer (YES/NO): NO